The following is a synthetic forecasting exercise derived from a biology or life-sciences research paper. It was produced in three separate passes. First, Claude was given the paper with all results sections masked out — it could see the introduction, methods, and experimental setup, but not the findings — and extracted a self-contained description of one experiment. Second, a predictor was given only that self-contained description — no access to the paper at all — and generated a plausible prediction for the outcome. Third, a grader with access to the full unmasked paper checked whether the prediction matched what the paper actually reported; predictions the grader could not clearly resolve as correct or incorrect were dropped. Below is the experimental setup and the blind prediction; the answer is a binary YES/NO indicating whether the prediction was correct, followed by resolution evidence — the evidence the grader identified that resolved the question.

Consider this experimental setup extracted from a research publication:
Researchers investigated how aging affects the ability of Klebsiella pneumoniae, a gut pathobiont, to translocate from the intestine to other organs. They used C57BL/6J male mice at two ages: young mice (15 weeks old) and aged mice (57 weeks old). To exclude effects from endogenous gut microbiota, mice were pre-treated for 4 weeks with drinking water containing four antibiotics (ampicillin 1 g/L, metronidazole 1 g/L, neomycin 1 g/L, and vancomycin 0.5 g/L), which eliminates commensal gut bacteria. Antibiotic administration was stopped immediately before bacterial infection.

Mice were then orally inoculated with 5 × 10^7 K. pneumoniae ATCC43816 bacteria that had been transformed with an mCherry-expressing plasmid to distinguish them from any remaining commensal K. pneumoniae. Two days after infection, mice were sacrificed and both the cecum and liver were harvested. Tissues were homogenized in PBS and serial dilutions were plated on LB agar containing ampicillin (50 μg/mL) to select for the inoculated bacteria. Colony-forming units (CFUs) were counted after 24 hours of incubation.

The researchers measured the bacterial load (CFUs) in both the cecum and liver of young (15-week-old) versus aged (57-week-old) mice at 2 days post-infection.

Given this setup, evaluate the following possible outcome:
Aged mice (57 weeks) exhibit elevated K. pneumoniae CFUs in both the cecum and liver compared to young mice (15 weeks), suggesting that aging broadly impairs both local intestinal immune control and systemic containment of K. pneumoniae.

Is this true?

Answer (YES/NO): YES